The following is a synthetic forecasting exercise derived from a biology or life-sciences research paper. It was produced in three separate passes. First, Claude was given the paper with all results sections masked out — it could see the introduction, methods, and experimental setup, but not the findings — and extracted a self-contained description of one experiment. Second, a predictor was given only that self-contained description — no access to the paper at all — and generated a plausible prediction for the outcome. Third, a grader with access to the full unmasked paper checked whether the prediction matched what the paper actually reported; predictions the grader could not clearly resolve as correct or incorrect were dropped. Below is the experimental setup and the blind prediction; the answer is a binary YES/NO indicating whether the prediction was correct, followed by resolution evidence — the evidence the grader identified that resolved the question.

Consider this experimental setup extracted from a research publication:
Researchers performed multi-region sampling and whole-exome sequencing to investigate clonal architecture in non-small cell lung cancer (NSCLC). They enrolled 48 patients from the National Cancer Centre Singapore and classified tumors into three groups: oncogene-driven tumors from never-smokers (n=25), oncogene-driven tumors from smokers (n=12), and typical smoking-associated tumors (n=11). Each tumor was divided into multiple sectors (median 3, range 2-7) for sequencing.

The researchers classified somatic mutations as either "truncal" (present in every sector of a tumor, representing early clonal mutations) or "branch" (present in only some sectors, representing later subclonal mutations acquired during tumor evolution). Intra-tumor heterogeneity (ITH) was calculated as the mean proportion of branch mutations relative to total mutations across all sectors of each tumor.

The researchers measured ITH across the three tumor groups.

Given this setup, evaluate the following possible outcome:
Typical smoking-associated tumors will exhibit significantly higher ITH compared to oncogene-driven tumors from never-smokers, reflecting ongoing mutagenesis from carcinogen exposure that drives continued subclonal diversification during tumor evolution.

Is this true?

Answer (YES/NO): NO